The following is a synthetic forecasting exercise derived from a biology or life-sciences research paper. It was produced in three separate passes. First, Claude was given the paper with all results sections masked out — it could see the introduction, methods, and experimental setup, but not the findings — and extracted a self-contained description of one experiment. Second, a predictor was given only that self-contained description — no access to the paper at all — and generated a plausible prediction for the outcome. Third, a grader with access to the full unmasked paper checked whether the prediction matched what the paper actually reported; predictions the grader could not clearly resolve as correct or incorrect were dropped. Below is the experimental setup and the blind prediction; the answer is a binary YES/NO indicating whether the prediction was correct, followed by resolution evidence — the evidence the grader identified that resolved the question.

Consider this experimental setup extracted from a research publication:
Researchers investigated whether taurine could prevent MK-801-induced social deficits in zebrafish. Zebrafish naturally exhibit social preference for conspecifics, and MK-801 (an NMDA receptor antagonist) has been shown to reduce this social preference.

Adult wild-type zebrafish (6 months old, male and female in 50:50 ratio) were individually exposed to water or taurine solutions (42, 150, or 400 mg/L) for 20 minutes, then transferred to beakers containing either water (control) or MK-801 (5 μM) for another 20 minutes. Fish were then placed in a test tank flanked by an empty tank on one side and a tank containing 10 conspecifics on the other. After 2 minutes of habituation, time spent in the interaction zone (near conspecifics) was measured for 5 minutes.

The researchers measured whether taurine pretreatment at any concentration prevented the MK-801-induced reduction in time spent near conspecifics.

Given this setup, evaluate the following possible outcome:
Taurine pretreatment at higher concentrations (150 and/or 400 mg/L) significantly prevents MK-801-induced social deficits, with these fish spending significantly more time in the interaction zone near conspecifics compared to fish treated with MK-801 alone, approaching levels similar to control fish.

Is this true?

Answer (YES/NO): NO